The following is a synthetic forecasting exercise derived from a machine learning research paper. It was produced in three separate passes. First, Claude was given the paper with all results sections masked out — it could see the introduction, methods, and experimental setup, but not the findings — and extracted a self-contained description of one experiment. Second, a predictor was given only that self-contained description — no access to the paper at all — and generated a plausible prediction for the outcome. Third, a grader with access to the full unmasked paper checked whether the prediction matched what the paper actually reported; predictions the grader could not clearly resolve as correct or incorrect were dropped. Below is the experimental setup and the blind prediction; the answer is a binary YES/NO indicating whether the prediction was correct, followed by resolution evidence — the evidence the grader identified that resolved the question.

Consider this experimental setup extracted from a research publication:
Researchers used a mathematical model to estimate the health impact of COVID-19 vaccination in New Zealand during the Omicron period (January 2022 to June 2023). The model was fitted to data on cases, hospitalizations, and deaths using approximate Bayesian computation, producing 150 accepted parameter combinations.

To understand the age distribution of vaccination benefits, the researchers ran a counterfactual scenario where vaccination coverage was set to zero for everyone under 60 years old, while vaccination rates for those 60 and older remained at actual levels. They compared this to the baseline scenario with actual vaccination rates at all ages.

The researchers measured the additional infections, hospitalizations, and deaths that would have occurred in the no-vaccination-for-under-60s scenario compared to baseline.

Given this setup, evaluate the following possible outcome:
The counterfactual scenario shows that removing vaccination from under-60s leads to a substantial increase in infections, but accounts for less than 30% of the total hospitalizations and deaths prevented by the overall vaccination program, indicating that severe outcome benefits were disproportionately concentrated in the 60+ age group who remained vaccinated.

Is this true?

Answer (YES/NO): NO